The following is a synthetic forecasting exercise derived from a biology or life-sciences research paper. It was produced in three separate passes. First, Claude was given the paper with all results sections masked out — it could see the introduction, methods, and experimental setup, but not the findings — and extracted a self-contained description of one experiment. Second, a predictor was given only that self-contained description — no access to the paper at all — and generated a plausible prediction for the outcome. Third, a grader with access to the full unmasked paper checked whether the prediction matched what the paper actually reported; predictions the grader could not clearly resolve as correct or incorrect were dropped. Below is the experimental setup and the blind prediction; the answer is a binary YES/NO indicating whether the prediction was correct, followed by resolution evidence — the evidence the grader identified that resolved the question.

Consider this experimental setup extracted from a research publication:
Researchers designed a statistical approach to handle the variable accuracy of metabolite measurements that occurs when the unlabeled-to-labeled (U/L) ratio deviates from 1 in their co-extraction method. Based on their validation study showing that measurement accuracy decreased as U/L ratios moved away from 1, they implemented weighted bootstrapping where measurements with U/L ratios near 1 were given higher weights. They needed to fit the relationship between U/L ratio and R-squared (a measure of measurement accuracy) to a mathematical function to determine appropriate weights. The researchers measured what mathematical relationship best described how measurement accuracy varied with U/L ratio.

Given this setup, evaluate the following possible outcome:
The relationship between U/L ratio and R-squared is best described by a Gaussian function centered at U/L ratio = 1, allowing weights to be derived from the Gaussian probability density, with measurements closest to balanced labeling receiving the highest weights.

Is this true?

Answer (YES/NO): YES